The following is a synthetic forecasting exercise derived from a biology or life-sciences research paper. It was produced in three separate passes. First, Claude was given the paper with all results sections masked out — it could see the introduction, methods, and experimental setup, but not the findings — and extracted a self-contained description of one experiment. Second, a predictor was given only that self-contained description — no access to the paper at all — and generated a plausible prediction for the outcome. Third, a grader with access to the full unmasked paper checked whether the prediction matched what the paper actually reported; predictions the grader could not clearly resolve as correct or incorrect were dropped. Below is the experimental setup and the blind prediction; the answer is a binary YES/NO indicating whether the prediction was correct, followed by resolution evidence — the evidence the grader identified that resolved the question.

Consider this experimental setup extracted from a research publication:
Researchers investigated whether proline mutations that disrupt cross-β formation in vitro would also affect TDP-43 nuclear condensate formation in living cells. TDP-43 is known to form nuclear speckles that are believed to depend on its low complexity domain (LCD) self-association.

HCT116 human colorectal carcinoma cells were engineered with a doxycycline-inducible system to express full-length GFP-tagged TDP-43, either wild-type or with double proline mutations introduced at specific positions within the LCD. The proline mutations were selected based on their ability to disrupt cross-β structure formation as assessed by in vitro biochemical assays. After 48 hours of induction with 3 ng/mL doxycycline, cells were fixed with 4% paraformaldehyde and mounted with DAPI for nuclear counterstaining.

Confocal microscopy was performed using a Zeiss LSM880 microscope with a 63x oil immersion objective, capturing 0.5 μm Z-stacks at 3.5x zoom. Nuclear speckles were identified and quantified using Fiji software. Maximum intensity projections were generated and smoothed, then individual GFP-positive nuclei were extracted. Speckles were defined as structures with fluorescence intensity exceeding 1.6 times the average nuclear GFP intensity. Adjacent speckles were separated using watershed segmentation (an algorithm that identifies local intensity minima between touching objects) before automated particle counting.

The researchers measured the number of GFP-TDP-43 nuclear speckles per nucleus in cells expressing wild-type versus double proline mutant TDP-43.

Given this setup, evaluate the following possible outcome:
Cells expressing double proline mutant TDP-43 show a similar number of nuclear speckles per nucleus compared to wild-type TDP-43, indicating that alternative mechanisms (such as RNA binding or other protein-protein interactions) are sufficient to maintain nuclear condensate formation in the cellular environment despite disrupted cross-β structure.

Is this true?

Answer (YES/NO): NO